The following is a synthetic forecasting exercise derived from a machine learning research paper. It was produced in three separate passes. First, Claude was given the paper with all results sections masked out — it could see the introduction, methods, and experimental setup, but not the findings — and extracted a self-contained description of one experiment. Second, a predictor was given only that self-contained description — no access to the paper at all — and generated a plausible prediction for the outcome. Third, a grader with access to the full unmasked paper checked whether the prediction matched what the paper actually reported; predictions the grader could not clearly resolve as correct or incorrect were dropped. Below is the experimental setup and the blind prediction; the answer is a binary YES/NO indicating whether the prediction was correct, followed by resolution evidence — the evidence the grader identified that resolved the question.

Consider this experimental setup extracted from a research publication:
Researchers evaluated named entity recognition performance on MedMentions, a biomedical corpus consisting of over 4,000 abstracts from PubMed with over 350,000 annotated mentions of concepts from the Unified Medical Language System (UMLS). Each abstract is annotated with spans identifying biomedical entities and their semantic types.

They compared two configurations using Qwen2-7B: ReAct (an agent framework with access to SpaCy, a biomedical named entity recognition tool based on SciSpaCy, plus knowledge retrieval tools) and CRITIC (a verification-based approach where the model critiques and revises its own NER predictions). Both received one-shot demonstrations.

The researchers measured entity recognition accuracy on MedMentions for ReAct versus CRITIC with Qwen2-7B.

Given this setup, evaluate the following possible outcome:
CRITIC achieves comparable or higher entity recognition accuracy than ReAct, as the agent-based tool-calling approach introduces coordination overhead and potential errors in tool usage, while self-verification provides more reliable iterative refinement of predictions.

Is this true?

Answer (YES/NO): YES